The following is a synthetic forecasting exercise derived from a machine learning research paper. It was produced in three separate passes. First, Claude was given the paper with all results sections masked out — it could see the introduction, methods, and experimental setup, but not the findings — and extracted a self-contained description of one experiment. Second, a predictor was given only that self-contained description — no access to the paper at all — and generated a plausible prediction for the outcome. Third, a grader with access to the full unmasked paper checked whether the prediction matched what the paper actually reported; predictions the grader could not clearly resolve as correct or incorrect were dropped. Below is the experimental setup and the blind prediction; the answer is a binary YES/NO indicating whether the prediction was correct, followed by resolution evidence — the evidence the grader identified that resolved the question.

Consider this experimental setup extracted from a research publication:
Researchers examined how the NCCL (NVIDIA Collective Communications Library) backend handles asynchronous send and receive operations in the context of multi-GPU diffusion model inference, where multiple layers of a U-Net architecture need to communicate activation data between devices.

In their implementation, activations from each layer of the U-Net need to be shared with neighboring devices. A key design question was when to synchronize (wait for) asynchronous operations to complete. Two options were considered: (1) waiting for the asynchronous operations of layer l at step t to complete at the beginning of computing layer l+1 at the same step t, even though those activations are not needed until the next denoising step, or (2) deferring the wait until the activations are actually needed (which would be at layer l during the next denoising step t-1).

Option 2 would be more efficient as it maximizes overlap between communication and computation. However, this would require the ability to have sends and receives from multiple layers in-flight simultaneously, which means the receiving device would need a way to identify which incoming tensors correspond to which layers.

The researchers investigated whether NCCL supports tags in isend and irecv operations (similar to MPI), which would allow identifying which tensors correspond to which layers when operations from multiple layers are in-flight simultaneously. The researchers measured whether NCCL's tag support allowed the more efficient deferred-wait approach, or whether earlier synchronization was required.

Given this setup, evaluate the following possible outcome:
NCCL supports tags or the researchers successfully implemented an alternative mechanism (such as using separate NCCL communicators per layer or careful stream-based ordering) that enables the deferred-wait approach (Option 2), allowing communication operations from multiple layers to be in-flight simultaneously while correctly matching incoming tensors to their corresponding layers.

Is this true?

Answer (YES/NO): NO